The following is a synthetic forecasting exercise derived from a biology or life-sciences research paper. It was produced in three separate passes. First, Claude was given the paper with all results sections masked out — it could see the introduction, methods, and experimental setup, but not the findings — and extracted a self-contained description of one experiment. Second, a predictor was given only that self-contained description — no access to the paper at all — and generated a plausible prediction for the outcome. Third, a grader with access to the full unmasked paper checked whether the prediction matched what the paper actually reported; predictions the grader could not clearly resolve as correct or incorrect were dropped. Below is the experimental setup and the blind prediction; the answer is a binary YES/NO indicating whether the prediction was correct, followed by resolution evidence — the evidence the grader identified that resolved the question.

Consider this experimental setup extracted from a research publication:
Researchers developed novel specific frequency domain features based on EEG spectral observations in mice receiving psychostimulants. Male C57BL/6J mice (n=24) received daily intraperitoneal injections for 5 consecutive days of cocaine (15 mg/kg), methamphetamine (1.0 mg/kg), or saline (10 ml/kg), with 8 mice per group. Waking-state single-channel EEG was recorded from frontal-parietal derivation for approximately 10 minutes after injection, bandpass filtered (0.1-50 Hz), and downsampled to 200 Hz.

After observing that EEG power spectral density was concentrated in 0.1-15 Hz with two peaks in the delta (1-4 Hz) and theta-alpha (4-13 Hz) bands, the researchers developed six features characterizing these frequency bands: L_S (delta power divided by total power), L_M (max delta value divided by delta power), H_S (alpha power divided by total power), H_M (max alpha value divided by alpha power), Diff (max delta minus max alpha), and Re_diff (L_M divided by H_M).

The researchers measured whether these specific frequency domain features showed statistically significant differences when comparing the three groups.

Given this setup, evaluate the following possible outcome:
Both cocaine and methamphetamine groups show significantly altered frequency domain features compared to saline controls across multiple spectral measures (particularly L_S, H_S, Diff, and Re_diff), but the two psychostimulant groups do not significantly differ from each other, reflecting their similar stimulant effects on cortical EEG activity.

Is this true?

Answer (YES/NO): YES